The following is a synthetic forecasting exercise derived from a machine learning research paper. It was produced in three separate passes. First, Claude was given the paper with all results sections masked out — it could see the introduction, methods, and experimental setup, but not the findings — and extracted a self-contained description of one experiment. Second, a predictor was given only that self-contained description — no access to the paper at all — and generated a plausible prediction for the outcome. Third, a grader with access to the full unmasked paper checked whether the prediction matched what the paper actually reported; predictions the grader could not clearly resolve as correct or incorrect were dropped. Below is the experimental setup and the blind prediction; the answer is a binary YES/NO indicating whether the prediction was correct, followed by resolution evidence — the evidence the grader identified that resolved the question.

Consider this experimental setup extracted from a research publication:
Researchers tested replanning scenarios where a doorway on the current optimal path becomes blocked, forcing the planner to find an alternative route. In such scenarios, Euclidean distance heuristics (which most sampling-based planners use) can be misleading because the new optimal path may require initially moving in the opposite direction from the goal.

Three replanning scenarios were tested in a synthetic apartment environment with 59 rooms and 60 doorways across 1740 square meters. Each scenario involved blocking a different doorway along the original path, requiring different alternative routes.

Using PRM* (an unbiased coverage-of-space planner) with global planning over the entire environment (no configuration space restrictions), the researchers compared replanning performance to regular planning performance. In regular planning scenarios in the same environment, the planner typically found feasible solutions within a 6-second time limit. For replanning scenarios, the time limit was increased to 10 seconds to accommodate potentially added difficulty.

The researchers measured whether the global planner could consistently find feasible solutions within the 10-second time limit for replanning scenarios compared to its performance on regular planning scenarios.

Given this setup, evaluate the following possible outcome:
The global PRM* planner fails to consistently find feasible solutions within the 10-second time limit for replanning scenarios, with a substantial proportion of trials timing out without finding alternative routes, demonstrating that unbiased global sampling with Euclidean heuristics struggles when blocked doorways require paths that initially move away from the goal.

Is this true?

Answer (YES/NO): NO